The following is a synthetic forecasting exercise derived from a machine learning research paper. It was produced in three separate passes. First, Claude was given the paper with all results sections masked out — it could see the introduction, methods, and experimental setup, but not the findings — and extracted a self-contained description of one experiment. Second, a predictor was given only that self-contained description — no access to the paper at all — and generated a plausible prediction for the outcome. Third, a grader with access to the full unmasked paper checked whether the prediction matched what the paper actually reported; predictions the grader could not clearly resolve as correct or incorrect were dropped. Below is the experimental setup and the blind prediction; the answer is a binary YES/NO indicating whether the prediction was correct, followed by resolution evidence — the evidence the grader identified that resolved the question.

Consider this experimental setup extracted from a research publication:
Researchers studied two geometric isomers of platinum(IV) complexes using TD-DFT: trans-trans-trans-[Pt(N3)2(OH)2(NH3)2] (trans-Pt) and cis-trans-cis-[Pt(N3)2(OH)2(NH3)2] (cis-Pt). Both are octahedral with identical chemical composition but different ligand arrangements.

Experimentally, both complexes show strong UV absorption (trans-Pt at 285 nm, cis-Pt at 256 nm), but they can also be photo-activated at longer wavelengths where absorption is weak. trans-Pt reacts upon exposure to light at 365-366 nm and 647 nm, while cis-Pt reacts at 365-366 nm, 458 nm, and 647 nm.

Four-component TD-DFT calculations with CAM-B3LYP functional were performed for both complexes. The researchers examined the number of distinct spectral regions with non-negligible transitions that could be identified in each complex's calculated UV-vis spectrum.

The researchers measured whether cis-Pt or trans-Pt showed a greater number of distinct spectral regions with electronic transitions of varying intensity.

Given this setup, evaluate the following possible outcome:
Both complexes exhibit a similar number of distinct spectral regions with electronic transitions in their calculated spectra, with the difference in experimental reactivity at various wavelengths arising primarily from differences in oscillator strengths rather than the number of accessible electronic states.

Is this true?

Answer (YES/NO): NO